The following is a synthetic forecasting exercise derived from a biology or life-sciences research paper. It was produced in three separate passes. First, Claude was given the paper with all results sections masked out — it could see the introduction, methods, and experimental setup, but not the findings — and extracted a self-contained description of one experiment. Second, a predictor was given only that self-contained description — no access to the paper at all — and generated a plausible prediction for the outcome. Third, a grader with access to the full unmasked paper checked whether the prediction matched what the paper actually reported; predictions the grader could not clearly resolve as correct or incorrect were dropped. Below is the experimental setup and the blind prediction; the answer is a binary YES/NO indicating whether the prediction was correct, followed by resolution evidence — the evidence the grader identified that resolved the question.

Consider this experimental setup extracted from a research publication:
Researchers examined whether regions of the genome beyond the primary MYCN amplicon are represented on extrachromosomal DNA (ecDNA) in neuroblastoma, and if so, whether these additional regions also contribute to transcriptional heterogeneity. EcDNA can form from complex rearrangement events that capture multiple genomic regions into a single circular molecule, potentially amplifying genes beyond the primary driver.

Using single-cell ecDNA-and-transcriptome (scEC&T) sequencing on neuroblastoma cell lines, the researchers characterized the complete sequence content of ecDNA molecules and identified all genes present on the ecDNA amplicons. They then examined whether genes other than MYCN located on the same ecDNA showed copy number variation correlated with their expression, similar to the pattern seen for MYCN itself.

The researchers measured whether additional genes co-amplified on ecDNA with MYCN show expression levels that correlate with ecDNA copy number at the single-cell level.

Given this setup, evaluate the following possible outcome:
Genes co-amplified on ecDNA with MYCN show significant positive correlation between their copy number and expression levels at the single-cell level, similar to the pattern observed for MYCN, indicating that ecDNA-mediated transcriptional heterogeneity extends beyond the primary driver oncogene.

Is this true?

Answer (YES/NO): YES